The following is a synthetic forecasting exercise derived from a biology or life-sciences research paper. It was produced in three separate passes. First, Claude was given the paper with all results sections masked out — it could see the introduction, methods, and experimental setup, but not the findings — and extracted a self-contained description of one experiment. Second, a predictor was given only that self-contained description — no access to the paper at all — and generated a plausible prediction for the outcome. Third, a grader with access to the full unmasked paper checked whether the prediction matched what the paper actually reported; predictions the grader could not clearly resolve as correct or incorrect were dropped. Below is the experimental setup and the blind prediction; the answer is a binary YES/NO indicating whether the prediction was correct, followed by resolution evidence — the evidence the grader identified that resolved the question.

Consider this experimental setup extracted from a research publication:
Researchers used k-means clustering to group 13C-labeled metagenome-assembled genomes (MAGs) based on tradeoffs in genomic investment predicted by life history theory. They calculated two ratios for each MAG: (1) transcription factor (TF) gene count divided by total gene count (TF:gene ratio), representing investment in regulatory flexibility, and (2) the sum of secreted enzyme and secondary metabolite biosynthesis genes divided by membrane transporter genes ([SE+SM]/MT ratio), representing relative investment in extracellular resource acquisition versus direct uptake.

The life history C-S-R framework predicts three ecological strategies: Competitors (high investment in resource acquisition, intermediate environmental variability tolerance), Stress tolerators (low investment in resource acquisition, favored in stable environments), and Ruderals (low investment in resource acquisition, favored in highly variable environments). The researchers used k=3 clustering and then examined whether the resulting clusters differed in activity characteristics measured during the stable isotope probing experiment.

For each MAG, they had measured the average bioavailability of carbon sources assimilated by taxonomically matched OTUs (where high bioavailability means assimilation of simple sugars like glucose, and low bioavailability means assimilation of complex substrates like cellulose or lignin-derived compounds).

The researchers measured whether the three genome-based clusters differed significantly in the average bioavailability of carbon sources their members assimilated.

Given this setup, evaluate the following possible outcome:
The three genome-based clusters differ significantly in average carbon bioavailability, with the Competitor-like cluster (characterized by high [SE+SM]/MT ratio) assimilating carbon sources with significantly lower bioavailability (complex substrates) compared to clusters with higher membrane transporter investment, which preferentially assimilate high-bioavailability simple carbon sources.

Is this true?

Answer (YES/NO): NO